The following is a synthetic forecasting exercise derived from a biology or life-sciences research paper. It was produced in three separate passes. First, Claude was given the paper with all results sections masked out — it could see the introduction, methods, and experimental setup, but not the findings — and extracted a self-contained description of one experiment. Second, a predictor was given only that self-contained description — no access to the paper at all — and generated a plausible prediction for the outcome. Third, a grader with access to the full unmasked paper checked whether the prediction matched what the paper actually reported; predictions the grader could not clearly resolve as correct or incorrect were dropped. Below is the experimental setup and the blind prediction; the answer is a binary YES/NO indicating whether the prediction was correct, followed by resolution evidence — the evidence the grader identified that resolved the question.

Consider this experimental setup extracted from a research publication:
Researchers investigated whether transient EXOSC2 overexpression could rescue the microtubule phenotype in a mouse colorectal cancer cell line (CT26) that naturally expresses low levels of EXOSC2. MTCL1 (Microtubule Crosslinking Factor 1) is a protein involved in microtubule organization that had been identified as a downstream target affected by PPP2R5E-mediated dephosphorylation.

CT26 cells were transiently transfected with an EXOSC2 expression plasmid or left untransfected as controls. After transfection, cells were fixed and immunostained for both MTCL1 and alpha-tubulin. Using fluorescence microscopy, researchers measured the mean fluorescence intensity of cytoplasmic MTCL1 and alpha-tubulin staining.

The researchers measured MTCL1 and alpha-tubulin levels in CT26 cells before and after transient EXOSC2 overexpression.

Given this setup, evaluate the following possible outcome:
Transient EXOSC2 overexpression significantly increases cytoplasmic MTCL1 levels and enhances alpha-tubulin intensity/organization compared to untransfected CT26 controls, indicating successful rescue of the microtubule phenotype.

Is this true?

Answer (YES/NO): YES